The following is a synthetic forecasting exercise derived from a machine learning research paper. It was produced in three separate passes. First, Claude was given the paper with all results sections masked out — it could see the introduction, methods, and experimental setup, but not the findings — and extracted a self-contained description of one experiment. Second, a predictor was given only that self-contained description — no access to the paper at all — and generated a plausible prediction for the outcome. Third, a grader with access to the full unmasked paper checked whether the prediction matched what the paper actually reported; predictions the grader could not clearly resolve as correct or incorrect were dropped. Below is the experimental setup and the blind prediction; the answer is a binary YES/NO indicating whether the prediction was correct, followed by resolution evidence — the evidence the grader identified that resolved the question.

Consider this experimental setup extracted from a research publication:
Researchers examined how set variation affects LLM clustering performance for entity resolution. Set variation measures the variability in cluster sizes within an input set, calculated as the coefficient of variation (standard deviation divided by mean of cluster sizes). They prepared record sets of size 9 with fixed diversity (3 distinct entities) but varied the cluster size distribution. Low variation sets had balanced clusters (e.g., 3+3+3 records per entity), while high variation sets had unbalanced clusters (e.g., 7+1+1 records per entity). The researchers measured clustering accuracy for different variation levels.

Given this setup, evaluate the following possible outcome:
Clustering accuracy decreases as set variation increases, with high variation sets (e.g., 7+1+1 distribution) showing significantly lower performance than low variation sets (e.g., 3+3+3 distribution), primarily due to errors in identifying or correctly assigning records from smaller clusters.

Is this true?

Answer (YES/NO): NO